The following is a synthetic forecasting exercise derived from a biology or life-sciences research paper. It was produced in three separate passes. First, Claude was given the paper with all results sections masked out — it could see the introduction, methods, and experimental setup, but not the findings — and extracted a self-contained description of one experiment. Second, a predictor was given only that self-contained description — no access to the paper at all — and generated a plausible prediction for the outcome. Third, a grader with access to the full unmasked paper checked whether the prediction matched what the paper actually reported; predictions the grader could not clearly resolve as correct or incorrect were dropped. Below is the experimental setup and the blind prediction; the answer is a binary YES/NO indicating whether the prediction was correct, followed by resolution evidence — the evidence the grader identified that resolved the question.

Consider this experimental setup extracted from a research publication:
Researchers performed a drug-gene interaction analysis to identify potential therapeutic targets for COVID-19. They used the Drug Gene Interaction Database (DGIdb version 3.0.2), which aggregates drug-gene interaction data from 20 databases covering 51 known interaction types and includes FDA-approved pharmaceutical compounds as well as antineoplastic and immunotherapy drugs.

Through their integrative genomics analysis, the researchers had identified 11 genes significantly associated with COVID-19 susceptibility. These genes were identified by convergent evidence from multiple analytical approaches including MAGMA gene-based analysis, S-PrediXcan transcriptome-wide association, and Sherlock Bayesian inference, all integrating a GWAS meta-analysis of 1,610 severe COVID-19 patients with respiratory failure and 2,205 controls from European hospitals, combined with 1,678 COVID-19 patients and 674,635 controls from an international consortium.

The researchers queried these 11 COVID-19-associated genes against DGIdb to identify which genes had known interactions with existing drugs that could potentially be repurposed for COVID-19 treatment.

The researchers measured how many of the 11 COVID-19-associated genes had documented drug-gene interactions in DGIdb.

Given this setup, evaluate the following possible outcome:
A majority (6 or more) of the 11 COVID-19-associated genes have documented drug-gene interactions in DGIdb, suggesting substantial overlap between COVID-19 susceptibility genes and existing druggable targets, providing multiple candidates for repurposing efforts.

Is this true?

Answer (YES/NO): YES